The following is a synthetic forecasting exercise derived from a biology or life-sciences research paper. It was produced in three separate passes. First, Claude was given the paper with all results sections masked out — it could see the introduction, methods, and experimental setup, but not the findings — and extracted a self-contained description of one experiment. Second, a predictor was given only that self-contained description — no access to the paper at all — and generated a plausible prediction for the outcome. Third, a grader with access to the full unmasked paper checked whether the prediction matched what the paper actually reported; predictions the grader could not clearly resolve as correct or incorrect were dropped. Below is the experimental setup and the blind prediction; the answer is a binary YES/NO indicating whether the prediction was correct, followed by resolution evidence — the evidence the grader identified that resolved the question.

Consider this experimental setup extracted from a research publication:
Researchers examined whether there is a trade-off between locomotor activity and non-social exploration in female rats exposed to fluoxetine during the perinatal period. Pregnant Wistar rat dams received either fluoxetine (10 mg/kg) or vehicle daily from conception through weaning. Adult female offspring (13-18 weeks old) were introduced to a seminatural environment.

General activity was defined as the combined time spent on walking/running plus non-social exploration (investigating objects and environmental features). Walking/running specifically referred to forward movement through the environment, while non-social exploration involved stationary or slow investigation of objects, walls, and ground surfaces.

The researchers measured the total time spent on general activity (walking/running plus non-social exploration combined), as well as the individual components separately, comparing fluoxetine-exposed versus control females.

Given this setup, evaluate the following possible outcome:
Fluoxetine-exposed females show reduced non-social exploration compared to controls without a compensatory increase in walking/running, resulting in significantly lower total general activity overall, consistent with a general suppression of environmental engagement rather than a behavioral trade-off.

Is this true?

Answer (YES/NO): NO